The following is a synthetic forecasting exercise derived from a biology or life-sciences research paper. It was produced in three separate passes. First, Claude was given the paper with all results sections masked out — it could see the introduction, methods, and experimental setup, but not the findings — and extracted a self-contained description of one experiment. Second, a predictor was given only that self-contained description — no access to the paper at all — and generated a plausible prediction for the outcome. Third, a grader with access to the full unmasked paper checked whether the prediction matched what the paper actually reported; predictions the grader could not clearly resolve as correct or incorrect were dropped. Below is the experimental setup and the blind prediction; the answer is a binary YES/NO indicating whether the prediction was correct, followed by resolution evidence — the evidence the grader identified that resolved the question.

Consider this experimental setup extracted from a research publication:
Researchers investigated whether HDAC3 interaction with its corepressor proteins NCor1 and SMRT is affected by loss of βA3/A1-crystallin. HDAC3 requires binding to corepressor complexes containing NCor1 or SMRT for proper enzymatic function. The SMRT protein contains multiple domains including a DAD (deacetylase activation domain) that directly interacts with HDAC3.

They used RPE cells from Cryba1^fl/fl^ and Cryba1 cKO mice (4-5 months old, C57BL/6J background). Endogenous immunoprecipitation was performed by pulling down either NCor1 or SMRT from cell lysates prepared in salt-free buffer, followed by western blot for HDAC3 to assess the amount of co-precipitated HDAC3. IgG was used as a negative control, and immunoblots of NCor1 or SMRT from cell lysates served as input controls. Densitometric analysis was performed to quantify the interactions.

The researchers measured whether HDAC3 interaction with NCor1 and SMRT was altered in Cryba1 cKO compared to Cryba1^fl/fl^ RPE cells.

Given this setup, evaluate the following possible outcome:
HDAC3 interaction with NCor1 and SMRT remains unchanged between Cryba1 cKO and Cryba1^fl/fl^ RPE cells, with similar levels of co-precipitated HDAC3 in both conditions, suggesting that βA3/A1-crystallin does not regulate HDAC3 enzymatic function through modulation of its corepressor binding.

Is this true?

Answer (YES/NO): YES